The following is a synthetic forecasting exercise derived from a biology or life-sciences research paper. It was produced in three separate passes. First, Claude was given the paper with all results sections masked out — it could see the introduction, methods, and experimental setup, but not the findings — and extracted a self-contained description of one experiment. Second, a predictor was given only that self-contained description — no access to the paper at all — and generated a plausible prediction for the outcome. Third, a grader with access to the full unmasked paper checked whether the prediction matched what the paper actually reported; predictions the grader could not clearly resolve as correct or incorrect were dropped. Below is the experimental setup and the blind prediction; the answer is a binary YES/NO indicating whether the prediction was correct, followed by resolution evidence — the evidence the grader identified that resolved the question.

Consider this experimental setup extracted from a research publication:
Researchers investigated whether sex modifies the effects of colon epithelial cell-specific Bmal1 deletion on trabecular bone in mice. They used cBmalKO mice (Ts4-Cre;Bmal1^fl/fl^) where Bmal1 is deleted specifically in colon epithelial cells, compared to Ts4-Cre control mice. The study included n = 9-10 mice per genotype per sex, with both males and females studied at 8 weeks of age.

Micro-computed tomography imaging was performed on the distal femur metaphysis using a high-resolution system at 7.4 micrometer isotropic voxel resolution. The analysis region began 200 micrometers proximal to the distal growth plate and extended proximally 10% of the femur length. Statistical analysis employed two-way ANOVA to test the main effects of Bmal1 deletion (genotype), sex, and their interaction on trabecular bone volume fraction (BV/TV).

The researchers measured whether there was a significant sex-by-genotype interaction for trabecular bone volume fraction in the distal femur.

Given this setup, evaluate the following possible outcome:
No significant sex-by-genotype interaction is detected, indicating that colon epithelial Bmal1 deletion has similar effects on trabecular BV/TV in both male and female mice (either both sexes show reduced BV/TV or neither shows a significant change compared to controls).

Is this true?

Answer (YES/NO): NO